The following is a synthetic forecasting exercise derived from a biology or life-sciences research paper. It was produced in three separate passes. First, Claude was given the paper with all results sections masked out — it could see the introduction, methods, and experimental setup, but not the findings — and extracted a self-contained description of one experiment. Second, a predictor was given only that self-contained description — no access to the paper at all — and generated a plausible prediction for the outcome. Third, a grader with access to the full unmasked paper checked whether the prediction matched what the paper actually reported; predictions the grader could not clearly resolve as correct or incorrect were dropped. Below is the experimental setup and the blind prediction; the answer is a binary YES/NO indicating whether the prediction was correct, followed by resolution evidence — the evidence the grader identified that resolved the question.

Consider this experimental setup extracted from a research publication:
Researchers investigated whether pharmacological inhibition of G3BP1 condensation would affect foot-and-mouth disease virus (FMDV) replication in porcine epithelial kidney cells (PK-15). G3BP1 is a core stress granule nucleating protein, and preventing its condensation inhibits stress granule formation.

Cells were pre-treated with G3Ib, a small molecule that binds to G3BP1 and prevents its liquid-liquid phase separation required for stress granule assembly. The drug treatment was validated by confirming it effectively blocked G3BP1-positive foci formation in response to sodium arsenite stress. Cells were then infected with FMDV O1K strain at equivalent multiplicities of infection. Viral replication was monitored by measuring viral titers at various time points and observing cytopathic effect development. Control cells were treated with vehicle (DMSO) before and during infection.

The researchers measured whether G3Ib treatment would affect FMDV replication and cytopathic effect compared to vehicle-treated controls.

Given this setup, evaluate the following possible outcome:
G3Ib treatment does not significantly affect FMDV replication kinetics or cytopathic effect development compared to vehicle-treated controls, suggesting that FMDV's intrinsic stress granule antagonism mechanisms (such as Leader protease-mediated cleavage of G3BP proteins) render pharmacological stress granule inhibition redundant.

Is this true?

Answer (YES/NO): YES